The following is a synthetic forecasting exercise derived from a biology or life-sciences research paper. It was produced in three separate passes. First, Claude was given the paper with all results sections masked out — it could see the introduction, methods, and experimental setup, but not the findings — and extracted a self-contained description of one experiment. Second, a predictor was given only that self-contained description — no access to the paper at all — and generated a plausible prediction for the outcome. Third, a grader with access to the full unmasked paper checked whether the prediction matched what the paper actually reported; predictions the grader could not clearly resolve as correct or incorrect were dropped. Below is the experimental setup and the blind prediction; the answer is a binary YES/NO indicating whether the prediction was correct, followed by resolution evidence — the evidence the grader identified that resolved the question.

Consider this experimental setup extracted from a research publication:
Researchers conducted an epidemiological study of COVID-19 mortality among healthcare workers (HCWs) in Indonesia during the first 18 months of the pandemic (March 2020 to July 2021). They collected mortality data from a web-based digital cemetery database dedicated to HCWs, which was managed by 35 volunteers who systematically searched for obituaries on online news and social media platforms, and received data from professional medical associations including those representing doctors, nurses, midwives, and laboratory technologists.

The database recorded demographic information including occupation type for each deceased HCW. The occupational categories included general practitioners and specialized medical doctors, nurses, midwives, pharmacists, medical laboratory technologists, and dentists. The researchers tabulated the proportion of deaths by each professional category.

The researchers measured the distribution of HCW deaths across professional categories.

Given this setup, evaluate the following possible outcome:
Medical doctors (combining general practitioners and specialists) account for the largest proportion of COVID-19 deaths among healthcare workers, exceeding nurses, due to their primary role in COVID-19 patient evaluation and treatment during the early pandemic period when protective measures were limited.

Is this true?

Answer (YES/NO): YES